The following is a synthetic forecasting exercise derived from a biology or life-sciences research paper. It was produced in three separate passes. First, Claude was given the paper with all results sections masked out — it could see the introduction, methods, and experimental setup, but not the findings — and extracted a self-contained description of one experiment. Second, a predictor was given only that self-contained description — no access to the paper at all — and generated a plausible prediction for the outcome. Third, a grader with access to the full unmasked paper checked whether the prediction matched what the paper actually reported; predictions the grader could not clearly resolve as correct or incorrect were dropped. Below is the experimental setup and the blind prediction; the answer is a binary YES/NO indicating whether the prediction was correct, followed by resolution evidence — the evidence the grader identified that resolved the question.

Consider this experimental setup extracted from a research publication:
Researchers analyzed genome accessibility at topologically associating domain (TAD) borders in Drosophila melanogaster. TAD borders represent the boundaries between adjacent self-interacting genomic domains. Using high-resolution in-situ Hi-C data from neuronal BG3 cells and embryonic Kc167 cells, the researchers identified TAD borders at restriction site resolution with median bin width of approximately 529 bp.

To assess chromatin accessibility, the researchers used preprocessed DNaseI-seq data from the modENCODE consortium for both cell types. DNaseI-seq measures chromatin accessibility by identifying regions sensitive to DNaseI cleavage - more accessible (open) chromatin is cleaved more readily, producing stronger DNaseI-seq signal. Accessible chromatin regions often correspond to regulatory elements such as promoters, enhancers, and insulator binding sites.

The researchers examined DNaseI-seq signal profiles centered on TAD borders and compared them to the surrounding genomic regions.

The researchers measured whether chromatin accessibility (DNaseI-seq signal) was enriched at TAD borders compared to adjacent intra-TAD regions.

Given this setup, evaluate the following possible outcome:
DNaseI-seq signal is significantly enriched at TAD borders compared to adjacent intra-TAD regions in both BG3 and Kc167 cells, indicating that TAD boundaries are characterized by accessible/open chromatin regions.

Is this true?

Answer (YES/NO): YES